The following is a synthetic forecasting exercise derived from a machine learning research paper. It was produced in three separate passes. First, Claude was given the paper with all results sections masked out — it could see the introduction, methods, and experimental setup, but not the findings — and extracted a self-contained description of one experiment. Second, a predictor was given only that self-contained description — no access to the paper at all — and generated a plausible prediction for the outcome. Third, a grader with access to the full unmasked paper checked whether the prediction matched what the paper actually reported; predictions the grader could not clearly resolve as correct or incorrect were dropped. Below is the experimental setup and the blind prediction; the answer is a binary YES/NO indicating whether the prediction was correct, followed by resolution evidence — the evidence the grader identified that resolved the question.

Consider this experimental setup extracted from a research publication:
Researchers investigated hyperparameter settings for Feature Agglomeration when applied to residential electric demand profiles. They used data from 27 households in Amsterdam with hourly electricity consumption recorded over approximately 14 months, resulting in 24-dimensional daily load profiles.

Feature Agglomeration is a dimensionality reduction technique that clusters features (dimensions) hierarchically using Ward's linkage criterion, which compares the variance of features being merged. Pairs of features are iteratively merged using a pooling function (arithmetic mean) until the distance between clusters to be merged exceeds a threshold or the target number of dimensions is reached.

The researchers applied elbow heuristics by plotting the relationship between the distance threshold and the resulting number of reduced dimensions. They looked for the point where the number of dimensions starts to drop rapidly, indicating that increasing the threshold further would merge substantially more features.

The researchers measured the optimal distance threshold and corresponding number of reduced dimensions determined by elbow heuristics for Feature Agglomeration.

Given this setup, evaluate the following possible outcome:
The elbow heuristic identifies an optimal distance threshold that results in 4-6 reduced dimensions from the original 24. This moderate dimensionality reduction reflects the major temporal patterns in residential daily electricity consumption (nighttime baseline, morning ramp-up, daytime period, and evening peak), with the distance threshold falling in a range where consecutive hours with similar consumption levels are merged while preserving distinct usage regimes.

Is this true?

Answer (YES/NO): NO